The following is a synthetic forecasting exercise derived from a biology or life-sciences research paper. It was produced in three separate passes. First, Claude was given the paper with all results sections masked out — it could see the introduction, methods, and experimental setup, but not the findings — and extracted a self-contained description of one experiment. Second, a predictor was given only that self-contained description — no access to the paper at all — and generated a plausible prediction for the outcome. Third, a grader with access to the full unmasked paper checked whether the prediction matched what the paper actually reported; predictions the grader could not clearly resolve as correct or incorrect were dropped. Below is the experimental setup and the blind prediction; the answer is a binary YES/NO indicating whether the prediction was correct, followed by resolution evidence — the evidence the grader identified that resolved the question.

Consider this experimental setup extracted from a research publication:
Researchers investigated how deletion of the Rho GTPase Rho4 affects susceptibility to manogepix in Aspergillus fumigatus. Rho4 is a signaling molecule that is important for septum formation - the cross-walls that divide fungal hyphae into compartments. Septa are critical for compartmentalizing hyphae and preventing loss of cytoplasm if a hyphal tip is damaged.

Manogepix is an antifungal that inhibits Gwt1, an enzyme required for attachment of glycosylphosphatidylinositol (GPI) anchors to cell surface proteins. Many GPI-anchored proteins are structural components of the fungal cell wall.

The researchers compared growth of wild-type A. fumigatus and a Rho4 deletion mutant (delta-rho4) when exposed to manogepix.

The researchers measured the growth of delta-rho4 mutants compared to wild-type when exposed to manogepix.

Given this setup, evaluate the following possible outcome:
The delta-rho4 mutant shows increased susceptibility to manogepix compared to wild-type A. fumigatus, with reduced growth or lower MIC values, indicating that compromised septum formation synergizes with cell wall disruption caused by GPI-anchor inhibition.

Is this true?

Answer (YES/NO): YES